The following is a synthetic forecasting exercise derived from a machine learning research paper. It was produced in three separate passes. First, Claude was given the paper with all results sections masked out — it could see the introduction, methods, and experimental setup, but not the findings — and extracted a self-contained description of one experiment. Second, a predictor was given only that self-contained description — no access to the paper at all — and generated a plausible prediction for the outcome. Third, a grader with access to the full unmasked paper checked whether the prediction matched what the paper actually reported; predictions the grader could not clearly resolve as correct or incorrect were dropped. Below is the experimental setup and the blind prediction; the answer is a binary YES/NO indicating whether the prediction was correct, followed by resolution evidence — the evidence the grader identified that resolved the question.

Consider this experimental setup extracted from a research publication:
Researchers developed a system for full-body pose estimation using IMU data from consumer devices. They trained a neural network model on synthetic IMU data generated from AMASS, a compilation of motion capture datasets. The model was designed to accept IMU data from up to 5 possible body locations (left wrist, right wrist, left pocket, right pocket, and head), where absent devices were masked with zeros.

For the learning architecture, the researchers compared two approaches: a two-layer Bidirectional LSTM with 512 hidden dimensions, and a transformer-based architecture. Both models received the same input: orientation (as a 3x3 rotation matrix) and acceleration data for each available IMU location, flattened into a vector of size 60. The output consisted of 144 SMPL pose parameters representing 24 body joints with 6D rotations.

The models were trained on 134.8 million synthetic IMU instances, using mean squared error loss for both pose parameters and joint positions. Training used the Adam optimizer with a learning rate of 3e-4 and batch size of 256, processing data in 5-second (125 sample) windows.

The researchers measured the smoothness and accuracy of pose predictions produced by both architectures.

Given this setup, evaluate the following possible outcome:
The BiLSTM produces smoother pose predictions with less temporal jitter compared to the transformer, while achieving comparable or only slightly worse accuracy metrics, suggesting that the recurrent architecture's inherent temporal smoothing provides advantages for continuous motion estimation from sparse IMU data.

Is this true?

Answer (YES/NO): NO